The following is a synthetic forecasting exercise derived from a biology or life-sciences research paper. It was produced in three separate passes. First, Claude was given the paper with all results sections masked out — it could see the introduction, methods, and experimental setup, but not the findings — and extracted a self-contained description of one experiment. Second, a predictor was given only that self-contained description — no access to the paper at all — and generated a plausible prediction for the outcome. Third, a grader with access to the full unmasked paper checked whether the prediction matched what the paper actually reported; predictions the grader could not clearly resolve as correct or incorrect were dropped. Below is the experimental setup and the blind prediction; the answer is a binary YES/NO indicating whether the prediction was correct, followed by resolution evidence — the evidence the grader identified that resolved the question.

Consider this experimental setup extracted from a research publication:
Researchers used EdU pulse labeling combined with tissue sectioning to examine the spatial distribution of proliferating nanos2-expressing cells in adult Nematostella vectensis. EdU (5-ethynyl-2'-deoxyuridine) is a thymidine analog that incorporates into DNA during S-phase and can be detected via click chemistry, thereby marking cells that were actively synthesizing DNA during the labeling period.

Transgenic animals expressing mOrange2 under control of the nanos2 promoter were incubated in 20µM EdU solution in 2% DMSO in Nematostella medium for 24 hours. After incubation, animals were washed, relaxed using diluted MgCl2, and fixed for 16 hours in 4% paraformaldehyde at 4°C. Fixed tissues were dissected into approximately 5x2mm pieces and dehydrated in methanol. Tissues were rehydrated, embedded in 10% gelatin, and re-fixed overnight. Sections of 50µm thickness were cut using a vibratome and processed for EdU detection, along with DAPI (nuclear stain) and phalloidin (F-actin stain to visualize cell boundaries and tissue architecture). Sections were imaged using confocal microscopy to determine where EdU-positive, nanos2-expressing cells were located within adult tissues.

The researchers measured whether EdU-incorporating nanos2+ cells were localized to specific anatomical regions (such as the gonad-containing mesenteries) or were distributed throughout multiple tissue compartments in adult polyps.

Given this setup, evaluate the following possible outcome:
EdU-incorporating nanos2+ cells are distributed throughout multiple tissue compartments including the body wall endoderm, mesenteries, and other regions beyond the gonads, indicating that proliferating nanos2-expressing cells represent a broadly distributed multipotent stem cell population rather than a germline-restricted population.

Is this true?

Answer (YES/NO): YES